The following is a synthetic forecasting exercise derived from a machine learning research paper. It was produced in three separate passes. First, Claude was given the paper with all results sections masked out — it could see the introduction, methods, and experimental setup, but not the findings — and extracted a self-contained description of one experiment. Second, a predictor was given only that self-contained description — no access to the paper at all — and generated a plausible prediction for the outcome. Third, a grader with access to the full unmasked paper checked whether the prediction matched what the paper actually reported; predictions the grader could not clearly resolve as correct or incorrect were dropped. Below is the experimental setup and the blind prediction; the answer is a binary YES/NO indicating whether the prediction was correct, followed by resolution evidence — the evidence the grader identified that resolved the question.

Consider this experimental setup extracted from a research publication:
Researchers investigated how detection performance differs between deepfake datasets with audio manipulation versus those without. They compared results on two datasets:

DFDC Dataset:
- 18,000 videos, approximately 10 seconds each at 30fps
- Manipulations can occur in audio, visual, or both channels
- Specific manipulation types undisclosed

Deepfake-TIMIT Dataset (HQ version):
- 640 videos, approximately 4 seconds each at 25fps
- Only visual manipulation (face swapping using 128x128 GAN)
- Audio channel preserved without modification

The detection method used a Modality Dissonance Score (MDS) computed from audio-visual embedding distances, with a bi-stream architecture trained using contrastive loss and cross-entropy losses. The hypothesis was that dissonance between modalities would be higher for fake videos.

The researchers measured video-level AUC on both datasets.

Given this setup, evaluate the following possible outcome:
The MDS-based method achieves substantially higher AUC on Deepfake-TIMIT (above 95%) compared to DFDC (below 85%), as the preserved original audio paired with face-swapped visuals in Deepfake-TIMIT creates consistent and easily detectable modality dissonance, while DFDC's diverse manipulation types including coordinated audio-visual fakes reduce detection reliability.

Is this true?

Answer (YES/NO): NO